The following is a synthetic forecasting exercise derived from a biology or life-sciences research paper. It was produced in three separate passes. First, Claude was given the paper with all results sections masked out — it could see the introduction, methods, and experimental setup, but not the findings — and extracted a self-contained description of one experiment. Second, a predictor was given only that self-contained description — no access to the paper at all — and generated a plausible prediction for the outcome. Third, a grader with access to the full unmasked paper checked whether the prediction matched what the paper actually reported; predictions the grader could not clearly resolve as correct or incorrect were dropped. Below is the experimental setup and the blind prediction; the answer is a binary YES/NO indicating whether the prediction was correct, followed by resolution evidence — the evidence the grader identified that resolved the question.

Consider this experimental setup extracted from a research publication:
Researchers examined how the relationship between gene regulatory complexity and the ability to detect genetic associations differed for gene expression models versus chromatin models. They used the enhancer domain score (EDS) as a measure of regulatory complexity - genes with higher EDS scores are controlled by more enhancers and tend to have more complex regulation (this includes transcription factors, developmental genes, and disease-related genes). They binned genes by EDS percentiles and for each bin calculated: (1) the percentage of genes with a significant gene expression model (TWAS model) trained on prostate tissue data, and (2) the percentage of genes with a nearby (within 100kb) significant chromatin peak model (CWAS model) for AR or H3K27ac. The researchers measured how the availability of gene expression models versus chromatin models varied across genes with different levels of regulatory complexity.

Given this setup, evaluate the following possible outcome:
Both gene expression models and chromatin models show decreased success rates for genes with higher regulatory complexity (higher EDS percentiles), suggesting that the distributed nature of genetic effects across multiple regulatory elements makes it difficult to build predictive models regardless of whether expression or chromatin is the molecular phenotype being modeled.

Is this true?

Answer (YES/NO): NO